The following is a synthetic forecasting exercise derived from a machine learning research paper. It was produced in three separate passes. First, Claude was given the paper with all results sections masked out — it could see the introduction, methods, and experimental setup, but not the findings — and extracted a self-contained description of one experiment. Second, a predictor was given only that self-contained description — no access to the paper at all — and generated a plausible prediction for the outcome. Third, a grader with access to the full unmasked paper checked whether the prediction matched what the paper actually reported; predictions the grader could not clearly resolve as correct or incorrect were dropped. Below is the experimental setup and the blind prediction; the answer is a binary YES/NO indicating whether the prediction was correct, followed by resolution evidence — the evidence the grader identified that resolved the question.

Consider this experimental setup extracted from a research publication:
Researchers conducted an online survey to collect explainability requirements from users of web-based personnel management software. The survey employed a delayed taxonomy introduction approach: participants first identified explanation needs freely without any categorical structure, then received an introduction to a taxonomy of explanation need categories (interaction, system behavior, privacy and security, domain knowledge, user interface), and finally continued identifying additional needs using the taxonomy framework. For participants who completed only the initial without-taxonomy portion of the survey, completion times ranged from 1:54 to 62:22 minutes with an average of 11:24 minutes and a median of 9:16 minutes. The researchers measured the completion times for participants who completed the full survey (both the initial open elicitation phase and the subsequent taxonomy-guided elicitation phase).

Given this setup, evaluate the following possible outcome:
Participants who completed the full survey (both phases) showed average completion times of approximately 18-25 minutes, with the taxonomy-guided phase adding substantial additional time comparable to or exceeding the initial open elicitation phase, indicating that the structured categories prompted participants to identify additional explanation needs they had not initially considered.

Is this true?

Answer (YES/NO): NO